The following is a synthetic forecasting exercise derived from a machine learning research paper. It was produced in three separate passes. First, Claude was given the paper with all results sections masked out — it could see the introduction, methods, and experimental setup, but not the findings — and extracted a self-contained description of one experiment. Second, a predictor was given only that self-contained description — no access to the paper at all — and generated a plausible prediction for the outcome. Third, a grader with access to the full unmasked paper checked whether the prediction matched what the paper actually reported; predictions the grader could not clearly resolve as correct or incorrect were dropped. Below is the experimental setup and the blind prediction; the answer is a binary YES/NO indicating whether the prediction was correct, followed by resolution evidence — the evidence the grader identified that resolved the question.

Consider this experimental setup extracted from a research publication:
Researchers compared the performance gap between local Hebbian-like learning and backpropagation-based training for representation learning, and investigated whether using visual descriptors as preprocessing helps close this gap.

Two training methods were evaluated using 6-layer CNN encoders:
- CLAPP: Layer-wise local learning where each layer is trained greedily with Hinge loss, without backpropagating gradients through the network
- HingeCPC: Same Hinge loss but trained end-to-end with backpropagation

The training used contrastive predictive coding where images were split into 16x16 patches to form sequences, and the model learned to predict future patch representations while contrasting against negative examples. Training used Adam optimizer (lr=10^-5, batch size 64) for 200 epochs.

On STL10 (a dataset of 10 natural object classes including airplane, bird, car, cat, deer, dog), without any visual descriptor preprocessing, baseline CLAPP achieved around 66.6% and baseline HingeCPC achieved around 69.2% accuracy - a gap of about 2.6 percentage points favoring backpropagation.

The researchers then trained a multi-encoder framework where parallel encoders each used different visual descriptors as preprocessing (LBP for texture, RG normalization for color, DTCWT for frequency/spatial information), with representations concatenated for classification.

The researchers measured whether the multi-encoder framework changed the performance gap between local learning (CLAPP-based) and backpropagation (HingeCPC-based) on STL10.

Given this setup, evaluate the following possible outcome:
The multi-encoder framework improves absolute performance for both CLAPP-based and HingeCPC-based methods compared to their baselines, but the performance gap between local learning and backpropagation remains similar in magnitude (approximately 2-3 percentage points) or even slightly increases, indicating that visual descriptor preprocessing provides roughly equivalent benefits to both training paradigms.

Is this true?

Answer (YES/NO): NO